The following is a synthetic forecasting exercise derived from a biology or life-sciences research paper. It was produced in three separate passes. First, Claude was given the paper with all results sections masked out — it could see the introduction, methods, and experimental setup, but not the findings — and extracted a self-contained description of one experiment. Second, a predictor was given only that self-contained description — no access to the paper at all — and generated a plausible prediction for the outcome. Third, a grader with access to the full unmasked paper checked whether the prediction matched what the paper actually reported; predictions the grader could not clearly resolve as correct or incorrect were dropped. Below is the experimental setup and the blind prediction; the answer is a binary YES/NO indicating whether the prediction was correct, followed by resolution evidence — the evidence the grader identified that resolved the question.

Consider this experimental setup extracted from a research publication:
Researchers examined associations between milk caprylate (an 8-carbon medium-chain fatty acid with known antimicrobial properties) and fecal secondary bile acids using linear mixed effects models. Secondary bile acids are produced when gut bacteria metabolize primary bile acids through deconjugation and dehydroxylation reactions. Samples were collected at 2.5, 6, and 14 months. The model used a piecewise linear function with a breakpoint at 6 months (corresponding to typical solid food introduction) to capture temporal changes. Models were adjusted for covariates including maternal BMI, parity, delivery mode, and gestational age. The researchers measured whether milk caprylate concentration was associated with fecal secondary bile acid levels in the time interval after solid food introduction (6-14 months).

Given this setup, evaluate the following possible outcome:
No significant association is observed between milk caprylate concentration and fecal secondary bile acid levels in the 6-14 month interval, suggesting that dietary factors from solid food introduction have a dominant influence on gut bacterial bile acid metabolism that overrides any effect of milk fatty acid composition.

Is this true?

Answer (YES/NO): NO